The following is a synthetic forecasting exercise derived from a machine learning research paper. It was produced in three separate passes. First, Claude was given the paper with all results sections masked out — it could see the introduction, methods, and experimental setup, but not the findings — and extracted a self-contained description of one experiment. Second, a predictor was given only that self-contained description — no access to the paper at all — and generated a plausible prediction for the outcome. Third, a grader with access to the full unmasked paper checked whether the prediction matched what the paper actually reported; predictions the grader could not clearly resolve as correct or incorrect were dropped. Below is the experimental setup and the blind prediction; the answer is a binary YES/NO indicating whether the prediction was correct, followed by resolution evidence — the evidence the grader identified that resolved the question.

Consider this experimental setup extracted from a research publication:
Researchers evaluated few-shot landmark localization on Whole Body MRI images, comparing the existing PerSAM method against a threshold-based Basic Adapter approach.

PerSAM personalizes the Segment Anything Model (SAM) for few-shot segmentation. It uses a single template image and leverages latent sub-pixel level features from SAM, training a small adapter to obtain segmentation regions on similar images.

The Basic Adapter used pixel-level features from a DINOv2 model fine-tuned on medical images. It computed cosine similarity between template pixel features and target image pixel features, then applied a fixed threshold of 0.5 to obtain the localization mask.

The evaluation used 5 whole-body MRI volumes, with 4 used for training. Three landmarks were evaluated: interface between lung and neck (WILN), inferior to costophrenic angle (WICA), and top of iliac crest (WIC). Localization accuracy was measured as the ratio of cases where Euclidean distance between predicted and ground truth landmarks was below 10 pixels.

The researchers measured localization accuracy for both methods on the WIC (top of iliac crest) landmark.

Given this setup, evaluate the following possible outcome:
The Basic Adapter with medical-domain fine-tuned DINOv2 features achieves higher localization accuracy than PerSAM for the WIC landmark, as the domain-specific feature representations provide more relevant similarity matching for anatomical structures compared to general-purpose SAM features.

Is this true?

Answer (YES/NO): YES